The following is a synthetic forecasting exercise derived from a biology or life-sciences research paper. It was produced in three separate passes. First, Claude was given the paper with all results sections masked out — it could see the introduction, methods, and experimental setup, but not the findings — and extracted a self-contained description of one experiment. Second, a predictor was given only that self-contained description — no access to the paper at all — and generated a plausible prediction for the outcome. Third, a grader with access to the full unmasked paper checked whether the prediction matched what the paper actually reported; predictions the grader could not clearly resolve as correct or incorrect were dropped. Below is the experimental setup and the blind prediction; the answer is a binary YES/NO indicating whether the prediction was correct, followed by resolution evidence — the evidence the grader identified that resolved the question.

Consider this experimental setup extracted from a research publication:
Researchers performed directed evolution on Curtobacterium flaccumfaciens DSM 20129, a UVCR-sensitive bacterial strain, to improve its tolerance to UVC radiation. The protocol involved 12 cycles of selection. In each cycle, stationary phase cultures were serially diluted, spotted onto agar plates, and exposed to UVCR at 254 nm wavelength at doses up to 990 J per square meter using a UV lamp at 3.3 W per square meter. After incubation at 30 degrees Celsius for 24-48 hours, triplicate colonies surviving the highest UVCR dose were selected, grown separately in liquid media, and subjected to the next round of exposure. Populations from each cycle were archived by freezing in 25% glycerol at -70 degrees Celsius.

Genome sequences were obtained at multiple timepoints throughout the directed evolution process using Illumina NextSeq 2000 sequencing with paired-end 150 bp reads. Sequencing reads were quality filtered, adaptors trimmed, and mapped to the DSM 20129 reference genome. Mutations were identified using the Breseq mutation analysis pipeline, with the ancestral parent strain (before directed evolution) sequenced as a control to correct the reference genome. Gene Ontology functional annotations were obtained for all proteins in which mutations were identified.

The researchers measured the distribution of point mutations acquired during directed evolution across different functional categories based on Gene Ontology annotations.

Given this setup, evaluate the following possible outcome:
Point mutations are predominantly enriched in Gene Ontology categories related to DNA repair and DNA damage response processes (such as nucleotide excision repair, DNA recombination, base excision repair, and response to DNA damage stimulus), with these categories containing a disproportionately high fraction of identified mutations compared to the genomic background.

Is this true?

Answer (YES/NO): NO